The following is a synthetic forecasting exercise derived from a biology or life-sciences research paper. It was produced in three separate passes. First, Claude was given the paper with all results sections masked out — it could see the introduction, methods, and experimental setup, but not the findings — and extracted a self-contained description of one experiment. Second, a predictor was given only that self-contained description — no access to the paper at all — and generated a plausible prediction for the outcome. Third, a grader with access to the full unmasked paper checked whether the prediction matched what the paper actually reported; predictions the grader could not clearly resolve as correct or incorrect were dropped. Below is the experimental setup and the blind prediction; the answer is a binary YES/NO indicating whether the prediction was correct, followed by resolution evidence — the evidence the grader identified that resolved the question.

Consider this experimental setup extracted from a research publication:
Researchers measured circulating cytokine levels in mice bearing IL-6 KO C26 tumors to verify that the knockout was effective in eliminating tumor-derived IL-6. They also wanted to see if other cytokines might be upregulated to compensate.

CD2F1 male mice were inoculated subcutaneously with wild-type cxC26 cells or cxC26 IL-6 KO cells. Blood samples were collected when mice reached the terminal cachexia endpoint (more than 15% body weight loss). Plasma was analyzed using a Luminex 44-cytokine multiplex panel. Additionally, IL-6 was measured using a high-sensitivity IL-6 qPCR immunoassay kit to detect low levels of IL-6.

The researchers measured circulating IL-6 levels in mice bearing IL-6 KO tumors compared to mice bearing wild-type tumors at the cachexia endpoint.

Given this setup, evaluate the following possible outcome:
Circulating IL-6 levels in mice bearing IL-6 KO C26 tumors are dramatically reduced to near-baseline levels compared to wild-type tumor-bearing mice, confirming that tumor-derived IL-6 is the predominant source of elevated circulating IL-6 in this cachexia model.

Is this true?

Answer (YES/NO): YES